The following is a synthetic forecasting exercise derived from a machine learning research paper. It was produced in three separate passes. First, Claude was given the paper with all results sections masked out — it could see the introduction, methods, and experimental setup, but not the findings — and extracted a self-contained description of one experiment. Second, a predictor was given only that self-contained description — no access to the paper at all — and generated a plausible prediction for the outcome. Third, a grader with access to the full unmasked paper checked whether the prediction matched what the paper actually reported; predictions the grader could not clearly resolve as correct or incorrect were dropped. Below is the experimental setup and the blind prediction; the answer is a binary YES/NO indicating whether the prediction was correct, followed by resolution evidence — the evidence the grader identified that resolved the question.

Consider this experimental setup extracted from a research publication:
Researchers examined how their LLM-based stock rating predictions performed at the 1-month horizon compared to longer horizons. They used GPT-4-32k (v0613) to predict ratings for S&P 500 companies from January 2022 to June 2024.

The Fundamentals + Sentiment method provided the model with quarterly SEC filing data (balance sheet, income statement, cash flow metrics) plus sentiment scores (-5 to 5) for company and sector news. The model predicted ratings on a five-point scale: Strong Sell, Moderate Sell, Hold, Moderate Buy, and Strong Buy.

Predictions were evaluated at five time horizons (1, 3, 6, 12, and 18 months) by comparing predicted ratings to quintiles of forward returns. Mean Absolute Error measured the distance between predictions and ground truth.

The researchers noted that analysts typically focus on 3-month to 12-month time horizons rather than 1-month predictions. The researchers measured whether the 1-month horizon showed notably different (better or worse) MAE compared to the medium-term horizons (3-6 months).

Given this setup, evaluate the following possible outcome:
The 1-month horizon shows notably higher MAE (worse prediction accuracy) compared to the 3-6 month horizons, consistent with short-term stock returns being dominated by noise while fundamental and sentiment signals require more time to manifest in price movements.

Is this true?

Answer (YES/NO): NO